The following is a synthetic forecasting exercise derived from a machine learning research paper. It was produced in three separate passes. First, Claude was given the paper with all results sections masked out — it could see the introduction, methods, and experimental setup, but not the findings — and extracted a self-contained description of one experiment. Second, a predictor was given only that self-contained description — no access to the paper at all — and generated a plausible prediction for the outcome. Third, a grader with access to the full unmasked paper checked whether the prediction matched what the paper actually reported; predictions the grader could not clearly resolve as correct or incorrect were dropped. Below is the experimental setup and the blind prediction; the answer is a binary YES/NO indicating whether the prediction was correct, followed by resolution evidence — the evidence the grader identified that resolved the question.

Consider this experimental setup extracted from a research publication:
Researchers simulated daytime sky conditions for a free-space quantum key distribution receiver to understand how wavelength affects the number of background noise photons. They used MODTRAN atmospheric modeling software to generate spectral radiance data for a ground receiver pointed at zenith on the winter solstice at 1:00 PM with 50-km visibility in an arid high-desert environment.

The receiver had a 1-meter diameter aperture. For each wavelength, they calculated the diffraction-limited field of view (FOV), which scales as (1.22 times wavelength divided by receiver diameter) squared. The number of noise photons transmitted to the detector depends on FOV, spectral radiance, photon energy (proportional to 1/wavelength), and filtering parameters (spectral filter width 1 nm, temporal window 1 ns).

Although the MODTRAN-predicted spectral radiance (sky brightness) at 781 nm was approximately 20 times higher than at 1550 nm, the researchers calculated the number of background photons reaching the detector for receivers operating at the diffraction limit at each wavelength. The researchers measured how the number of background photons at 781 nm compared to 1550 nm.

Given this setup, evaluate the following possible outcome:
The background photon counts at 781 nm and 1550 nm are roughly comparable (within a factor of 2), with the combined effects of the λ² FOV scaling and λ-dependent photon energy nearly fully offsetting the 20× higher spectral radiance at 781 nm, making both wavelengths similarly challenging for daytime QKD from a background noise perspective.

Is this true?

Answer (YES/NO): NO